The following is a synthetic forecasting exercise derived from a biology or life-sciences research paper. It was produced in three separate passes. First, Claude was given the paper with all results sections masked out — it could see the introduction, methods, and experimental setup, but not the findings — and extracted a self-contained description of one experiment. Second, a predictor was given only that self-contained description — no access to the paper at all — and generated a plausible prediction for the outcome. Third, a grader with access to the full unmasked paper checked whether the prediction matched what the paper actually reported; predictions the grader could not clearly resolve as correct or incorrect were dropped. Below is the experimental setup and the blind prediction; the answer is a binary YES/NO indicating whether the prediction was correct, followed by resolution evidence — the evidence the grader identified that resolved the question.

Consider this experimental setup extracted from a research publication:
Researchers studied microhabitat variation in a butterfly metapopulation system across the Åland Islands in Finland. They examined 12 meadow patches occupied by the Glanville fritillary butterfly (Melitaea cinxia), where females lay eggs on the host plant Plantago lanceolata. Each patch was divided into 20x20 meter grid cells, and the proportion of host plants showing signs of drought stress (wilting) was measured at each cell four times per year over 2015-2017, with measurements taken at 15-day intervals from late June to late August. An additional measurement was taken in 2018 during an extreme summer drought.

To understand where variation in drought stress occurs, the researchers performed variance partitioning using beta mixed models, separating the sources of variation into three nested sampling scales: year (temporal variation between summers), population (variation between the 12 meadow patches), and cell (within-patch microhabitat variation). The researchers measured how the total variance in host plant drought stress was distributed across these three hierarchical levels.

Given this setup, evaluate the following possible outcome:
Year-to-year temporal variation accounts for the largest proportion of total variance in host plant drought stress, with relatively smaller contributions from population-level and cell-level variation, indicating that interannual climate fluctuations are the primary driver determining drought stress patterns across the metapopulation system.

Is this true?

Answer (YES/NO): YES